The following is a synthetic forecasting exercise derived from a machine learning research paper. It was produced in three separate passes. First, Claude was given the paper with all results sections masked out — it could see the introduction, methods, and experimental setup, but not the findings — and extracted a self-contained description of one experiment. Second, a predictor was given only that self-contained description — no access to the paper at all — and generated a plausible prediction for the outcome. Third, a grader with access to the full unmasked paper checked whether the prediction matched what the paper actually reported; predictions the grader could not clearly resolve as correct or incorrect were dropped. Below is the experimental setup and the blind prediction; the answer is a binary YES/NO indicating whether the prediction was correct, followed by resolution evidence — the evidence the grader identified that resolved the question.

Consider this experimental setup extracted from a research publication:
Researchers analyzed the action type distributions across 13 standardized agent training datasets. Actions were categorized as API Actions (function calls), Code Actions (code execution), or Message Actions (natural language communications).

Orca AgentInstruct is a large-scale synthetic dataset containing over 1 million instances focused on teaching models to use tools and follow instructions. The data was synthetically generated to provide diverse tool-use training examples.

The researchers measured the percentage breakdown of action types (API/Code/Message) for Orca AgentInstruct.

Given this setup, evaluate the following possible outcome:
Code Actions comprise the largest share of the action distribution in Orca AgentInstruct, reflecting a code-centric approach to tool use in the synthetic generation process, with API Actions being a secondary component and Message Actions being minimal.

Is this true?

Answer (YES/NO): NO